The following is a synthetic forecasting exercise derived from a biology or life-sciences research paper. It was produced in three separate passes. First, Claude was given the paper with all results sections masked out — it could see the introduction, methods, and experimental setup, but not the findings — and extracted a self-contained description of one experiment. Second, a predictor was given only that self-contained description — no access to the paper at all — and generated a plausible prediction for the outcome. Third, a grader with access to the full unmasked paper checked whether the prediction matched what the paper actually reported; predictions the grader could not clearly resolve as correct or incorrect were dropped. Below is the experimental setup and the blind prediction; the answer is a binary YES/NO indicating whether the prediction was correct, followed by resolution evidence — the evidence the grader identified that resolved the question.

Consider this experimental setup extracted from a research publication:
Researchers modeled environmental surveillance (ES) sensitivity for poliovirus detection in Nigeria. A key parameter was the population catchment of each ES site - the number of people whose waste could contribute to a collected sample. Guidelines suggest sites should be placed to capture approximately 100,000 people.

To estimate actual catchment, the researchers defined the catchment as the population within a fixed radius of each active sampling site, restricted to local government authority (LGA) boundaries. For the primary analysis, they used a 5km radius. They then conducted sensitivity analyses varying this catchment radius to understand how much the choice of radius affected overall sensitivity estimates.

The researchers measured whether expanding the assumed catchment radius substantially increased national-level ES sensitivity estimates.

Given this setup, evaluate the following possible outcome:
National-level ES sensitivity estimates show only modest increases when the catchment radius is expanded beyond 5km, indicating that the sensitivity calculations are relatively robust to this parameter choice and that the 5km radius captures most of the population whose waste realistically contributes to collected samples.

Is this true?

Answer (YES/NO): YES